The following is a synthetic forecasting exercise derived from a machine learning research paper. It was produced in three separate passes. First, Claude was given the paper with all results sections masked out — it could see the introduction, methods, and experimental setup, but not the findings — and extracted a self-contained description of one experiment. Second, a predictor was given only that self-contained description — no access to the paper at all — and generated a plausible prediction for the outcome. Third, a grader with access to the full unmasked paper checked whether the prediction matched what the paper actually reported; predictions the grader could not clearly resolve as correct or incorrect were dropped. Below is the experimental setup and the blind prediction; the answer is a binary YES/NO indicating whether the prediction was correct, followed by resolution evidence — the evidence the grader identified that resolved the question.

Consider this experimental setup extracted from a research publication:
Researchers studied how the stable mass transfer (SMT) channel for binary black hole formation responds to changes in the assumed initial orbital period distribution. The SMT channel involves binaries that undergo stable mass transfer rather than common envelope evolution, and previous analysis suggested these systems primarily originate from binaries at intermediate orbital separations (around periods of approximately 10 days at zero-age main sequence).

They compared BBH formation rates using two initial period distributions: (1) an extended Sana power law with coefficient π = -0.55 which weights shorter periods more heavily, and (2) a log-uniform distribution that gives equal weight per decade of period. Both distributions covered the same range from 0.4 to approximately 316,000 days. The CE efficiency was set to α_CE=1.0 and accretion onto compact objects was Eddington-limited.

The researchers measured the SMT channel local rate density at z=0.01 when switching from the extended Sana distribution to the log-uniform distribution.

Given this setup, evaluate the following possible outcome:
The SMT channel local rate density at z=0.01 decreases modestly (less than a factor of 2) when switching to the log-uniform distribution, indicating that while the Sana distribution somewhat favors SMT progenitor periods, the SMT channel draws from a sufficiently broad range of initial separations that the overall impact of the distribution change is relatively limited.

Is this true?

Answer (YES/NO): NO